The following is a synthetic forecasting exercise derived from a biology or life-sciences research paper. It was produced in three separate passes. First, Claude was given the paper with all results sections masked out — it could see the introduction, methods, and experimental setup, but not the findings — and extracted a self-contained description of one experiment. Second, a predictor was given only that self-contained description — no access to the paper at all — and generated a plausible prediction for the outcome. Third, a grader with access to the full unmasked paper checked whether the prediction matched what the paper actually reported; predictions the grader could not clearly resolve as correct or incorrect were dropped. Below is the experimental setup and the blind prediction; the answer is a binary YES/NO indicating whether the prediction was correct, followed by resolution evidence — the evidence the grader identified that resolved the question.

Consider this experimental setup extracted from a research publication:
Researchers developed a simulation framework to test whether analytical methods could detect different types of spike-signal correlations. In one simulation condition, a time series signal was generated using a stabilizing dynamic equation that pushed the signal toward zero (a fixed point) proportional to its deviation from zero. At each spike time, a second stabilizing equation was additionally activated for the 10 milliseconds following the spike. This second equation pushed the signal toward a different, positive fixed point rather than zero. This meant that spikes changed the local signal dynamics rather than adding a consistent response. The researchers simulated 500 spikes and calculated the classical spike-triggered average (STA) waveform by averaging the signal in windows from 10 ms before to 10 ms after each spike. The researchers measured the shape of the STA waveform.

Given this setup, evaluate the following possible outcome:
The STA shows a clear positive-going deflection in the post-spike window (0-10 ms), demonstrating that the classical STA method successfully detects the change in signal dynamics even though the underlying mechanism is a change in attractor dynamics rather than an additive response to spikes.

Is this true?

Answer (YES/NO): NO